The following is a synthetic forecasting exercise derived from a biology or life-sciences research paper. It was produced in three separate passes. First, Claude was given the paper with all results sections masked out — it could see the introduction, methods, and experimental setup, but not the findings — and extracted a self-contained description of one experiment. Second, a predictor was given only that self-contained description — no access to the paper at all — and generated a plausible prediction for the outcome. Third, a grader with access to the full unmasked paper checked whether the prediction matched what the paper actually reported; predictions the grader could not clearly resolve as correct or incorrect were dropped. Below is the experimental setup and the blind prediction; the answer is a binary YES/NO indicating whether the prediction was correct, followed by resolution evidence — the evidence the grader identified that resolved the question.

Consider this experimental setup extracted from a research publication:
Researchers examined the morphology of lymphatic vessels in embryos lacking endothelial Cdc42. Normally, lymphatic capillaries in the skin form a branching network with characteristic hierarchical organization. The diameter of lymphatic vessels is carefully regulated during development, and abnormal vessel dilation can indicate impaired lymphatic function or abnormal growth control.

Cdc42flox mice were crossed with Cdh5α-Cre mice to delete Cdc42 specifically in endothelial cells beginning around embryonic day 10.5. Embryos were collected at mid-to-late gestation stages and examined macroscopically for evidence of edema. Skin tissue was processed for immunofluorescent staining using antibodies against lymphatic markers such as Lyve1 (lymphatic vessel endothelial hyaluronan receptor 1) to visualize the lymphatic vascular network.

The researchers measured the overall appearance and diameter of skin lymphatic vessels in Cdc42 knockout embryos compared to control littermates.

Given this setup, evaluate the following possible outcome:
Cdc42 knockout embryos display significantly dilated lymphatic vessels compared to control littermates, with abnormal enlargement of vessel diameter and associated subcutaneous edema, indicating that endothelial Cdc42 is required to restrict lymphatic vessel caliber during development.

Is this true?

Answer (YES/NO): YES